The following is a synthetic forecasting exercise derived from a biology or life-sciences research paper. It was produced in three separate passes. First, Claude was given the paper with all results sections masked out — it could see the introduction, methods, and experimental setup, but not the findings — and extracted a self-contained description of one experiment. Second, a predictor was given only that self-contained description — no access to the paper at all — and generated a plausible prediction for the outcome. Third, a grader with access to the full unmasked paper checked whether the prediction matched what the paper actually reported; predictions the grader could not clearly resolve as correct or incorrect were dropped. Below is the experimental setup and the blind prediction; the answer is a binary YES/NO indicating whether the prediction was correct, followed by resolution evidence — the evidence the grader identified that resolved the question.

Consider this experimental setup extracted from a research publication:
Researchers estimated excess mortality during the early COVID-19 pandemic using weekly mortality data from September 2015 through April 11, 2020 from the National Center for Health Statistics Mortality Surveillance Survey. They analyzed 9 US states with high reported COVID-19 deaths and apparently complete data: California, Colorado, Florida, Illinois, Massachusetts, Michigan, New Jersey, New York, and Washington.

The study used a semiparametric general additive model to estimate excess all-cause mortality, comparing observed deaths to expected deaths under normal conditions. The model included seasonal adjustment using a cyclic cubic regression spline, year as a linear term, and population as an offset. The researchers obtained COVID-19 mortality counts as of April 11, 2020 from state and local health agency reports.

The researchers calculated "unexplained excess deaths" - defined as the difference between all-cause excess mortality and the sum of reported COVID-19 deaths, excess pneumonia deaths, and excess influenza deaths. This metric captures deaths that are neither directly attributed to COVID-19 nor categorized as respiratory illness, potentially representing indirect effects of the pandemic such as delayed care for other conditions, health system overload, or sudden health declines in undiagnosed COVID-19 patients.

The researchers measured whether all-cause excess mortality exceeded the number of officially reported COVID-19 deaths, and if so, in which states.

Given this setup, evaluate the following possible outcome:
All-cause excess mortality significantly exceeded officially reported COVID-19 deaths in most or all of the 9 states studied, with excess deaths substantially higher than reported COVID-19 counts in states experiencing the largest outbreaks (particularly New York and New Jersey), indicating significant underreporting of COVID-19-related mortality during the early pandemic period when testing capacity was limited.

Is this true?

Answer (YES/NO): YES